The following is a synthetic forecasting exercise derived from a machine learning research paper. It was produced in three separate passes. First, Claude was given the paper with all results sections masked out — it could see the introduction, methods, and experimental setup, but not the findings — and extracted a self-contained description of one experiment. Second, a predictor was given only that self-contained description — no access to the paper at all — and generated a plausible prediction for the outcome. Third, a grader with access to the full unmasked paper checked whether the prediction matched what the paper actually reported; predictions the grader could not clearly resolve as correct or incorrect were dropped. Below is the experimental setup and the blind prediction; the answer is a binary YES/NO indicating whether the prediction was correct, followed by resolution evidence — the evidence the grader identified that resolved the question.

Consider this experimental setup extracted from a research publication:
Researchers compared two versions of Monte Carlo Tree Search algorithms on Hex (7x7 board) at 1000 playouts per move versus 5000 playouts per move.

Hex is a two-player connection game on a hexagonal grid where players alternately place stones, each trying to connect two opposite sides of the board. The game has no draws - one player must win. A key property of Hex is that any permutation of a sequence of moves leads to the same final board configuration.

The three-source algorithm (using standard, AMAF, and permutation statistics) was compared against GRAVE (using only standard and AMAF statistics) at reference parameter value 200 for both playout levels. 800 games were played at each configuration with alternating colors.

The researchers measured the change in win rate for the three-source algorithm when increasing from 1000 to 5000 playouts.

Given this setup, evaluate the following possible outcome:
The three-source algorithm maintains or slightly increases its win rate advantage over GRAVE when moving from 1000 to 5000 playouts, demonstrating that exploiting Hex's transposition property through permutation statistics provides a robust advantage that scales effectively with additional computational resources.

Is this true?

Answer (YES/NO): NO